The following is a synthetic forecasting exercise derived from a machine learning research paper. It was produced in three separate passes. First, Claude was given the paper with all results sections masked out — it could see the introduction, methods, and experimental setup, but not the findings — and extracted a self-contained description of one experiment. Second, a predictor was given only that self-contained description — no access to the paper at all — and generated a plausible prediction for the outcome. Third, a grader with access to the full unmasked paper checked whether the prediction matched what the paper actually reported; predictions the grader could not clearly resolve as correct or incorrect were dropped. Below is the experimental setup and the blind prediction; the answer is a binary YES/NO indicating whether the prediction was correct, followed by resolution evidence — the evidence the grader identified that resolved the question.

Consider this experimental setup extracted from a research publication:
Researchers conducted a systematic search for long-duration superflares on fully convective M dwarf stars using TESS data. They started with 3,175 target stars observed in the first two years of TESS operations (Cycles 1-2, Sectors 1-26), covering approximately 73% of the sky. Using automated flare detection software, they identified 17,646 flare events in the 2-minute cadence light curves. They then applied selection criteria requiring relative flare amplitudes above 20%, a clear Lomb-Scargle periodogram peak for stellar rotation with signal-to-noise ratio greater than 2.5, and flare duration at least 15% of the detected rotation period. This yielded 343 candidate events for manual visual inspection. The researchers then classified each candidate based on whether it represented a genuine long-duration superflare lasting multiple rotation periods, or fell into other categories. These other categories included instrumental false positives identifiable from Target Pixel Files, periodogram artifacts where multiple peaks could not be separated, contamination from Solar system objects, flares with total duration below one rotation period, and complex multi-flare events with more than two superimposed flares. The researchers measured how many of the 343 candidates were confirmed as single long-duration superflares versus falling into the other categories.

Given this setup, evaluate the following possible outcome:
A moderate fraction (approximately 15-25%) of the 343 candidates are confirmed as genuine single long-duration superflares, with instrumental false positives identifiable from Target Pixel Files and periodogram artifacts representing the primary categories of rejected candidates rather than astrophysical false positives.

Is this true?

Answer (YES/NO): NO